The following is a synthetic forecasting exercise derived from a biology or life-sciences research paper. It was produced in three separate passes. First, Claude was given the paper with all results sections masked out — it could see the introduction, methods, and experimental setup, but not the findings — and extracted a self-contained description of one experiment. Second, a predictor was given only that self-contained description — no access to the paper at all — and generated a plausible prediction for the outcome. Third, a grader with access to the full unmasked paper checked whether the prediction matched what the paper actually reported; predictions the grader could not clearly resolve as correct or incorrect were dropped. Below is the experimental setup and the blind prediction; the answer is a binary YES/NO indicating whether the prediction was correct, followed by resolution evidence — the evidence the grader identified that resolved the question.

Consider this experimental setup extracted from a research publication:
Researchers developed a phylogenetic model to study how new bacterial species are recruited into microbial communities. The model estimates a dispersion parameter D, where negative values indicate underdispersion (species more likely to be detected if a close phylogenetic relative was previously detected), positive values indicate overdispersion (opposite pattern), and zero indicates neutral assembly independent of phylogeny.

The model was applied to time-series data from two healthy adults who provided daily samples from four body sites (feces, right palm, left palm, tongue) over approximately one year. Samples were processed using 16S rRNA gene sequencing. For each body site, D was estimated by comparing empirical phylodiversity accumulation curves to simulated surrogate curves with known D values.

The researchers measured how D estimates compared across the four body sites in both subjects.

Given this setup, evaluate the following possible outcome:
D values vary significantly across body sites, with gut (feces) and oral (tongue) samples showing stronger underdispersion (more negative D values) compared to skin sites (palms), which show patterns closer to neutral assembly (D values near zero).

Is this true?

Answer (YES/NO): NO